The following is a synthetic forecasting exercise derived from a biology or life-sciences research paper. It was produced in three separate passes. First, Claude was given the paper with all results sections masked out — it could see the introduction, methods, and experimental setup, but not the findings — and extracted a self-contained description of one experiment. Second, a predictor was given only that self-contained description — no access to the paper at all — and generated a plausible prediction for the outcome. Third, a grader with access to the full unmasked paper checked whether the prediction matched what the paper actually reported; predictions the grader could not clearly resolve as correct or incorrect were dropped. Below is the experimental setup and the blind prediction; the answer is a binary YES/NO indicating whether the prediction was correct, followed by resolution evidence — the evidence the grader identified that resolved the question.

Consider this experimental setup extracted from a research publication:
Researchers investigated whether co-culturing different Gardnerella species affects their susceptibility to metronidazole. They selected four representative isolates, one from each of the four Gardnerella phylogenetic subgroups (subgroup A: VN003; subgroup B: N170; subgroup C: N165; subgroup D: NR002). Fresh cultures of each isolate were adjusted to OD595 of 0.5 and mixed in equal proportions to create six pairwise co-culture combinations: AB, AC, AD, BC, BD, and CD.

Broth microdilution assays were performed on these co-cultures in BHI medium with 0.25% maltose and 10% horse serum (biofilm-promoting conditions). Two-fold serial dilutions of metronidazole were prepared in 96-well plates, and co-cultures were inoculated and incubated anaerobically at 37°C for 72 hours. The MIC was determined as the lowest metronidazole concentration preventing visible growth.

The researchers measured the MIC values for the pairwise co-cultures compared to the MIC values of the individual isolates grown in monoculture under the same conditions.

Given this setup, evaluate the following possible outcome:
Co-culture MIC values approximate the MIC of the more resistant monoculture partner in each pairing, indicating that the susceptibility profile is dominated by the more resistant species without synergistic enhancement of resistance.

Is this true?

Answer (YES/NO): YES